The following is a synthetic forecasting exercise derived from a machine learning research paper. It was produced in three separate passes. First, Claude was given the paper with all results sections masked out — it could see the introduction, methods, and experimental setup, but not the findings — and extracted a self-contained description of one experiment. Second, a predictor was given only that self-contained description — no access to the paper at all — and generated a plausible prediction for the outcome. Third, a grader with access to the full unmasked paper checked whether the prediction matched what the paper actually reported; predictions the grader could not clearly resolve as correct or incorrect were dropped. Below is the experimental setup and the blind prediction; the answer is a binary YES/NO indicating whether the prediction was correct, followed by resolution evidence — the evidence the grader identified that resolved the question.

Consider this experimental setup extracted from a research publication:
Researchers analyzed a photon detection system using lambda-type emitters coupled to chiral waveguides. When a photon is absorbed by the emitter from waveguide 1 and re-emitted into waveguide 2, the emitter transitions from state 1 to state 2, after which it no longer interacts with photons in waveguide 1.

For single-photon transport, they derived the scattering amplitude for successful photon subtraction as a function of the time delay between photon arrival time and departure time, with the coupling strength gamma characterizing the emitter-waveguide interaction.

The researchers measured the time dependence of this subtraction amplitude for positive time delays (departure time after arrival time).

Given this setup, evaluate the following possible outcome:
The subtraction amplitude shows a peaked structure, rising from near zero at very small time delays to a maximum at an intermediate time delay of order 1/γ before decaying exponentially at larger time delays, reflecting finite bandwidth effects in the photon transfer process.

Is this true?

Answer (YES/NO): NO